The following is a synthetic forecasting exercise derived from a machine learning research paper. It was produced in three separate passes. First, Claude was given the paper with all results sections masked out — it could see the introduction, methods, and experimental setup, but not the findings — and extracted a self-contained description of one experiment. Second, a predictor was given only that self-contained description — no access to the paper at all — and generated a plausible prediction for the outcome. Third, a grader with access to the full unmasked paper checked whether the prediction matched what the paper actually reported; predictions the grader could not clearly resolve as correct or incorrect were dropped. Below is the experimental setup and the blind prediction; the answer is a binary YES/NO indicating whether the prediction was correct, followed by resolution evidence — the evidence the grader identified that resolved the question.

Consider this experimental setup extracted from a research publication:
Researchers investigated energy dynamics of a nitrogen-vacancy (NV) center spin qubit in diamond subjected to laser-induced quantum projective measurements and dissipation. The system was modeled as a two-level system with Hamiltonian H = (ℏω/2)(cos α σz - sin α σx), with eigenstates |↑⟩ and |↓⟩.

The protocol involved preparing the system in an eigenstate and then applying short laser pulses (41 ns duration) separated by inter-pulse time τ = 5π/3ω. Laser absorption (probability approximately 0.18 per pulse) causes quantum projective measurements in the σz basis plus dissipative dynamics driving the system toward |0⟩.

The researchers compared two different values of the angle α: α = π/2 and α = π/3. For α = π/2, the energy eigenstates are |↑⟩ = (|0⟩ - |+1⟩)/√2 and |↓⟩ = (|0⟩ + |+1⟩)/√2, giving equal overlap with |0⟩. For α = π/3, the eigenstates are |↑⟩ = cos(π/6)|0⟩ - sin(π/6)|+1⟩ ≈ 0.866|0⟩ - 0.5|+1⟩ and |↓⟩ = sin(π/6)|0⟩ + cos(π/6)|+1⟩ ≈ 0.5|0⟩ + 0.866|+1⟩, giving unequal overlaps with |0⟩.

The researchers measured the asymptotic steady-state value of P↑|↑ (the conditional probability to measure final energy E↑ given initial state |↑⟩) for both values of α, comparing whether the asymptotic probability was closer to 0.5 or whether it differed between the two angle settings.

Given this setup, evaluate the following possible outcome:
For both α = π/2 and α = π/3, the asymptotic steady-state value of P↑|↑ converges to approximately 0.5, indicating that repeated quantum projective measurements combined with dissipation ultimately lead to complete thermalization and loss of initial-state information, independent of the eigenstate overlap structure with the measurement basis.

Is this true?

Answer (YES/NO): NO